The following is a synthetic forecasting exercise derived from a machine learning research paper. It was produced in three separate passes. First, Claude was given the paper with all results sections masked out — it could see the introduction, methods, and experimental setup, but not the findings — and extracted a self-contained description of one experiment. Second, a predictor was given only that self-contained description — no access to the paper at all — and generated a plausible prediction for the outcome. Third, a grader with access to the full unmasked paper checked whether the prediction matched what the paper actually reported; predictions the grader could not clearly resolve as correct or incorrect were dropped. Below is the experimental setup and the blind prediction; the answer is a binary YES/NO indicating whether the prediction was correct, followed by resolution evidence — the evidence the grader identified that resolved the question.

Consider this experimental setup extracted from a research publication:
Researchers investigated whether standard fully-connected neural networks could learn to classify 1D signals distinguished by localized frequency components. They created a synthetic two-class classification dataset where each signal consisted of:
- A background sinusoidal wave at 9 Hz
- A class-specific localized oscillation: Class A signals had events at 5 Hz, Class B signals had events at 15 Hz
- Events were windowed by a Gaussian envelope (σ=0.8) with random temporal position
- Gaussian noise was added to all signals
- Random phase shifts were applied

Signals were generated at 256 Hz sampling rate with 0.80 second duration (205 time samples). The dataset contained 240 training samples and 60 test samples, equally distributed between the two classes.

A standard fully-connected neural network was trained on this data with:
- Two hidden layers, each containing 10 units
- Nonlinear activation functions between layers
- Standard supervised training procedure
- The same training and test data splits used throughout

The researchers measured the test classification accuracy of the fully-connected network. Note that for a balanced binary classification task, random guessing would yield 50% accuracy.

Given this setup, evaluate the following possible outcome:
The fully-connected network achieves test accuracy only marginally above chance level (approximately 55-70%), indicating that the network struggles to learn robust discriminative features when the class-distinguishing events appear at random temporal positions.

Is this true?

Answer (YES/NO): NO